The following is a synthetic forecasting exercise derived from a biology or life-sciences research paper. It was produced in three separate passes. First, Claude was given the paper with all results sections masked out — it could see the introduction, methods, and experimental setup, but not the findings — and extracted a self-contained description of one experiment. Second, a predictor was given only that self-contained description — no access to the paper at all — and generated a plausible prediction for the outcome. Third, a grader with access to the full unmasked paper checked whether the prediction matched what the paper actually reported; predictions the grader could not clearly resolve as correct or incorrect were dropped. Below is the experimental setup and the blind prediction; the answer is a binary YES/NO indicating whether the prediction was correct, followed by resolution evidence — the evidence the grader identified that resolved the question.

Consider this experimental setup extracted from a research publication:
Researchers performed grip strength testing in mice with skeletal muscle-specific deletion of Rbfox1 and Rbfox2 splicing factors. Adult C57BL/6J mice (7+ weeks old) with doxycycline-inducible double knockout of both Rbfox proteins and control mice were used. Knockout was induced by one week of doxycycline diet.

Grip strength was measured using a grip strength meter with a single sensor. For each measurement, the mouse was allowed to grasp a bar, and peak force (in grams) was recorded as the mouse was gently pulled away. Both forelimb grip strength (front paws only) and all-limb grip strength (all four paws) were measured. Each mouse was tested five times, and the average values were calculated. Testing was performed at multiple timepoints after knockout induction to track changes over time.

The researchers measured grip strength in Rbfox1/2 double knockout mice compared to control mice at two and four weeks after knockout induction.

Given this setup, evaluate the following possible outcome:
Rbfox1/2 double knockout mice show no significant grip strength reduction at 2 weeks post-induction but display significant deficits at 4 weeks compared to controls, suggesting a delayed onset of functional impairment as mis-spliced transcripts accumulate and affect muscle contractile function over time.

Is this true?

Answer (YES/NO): NO